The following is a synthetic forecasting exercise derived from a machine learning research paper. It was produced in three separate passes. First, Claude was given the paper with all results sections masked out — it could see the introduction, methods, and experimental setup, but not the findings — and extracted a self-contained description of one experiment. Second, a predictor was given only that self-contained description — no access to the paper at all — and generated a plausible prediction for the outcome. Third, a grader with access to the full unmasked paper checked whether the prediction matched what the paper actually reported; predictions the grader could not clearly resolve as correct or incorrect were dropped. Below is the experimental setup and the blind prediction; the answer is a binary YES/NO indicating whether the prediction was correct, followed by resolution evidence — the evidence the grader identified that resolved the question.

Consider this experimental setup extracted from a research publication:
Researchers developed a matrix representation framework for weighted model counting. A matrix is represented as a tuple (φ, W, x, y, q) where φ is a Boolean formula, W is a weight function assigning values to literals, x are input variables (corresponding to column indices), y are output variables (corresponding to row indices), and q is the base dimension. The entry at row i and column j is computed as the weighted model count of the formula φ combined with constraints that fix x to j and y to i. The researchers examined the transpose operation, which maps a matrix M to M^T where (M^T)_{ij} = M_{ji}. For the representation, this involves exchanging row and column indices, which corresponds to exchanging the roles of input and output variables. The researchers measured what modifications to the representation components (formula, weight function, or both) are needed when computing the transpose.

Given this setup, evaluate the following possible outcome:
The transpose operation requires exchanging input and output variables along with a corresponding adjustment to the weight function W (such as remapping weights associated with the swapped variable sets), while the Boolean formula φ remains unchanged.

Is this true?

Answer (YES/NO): NO